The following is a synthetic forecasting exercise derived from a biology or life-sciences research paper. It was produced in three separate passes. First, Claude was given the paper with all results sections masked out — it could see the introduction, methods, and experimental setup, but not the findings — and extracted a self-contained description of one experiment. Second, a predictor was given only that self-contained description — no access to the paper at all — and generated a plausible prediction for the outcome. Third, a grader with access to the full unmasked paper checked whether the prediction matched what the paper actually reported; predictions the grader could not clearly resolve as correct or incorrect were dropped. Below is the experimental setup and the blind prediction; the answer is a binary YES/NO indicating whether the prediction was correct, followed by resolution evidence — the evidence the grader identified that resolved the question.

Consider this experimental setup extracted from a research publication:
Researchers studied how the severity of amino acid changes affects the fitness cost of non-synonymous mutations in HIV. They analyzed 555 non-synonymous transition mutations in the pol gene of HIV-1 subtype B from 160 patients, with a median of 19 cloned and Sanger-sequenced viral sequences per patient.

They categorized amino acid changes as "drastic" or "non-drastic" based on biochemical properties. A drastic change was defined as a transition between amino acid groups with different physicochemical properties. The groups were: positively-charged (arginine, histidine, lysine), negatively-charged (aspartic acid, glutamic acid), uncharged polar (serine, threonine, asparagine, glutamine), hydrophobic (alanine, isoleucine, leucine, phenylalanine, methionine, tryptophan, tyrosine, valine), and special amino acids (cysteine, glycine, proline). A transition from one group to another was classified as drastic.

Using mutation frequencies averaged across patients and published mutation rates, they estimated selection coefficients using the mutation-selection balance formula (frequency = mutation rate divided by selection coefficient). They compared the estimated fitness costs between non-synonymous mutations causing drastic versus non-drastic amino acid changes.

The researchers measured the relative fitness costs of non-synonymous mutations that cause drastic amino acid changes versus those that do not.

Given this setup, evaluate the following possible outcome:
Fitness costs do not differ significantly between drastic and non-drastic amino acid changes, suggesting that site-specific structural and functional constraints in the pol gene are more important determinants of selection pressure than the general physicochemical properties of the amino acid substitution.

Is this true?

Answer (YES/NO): NO